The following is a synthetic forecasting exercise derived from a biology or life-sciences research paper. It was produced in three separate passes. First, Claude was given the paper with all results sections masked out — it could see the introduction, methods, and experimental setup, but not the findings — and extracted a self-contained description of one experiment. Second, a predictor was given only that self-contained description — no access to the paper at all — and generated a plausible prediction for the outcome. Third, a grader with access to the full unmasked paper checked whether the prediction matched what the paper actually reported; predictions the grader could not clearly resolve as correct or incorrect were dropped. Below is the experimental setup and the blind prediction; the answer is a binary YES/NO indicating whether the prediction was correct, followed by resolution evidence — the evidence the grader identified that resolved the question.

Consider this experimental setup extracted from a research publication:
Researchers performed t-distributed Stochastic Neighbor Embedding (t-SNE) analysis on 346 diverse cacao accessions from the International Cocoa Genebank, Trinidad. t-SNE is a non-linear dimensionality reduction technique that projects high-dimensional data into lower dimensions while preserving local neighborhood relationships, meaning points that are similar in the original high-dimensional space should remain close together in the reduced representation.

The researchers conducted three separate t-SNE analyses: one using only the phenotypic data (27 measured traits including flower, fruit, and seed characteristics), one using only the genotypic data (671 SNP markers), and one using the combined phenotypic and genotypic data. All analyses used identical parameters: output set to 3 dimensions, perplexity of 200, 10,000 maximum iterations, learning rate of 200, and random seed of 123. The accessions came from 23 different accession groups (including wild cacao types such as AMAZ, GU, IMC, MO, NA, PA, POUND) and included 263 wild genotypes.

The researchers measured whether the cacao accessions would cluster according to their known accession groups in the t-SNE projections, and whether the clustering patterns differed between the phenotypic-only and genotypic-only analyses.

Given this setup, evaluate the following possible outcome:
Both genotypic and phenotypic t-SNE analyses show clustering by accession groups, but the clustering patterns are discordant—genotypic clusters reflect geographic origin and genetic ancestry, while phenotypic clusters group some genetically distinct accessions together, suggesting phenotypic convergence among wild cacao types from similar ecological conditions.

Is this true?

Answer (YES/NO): NO